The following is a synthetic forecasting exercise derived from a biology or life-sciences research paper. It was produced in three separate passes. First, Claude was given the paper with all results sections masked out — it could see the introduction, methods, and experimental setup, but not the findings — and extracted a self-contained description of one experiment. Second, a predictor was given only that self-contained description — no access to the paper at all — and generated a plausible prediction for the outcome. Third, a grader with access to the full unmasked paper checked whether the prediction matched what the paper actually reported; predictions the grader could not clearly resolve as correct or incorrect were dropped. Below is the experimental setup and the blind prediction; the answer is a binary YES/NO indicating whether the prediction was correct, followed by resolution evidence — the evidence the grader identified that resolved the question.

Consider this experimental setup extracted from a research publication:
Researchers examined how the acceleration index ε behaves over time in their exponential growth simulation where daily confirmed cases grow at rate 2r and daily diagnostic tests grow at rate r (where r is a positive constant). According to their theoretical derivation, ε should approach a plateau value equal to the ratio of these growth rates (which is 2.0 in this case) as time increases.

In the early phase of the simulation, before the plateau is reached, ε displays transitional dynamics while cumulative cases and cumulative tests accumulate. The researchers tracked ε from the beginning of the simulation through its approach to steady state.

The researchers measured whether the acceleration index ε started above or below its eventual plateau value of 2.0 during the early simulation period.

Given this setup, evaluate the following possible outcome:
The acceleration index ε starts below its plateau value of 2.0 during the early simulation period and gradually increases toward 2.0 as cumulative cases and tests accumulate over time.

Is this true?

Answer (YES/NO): YES